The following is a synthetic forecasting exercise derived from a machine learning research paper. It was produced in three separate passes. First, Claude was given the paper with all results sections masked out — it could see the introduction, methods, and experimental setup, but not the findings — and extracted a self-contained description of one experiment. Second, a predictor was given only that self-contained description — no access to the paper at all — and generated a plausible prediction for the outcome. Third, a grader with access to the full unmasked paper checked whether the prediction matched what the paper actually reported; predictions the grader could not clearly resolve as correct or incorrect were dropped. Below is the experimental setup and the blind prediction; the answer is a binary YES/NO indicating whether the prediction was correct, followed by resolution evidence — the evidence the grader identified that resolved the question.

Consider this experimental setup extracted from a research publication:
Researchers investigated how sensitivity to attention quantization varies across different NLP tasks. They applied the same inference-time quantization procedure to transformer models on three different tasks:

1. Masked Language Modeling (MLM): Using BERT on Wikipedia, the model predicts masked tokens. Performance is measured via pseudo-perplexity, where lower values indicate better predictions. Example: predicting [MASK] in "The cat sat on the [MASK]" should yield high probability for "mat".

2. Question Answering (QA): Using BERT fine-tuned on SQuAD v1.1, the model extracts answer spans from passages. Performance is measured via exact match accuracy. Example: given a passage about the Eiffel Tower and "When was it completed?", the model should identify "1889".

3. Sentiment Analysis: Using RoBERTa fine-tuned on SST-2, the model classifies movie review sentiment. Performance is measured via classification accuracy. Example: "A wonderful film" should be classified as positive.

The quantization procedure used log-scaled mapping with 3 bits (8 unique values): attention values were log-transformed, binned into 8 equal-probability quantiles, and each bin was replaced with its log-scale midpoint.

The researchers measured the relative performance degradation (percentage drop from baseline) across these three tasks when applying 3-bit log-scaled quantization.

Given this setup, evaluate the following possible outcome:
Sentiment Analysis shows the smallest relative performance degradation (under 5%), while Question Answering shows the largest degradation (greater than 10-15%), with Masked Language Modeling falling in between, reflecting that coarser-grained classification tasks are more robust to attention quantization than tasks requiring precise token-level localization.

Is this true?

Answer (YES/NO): NO